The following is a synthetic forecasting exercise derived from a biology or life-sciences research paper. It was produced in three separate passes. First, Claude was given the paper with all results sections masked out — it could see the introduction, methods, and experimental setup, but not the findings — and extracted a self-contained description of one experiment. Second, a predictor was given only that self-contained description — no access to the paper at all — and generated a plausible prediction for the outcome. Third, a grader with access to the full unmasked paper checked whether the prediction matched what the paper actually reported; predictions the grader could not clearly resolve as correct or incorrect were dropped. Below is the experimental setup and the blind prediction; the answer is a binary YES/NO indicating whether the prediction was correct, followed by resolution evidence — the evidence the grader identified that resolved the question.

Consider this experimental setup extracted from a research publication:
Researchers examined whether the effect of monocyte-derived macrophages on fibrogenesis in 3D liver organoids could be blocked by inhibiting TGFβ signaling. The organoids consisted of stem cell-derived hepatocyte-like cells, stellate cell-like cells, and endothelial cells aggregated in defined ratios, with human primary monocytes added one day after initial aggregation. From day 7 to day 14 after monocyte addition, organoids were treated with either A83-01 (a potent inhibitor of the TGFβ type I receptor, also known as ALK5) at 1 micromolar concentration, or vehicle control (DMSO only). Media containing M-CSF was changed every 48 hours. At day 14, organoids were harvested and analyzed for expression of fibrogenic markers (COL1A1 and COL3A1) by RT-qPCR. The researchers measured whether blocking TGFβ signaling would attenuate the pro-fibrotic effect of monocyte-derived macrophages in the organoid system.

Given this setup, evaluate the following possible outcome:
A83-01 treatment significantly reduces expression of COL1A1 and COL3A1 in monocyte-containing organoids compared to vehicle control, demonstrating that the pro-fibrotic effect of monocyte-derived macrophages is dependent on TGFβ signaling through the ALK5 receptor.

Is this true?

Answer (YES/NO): YES